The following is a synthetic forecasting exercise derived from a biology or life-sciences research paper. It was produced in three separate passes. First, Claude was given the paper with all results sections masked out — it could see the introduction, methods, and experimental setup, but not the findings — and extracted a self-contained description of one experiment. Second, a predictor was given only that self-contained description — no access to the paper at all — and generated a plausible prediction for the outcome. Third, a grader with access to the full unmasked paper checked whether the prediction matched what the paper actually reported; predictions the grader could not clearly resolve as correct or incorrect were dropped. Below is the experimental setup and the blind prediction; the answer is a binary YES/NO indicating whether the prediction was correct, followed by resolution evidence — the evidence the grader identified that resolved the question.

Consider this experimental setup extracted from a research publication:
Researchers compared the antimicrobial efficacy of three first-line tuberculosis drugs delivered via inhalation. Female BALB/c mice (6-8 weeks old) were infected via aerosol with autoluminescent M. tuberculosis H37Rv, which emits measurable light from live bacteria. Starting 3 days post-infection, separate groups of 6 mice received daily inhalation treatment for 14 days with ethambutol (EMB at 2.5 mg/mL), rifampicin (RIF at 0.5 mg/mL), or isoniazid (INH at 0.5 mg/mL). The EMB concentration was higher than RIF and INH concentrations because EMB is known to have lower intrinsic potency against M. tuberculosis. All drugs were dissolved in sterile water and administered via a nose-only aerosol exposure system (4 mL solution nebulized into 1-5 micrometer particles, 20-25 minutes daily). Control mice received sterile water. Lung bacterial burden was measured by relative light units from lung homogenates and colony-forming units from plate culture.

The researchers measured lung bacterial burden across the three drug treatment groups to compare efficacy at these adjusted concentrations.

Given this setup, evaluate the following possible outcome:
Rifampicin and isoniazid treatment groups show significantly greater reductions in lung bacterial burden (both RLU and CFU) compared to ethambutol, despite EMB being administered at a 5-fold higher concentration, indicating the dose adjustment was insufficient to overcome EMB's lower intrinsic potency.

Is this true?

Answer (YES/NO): NO